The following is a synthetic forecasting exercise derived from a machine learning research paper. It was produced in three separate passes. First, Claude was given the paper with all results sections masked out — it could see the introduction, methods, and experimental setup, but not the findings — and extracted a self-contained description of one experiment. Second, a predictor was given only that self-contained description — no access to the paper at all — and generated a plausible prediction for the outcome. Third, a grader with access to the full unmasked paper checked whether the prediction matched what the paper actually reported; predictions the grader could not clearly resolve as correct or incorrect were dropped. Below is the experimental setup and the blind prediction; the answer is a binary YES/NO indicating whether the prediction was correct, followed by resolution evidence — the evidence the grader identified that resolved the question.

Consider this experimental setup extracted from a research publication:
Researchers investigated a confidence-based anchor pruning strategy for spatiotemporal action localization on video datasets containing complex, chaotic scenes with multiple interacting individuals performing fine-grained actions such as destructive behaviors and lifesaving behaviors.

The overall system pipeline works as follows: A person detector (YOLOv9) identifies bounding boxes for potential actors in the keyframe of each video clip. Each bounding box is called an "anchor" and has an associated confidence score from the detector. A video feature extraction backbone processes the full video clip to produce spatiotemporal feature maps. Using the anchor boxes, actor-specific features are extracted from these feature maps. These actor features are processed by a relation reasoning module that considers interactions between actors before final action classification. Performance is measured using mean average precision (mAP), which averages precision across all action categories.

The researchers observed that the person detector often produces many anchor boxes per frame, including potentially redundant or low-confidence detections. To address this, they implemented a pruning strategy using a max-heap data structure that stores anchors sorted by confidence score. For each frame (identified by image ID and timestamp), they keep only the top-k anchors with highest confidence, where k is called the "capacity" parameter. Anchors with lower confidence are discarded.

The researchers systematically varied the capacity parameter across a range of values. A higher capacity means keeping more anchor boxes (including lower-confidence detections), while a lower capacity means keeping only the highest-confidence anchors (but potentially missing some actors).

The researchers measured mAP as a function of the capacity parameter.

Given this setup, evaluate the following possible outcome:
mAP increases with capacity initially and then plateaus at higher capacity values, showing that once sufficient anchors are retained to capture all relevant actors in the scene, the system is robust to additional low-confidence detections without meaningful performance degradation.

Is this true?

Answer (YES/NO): NO